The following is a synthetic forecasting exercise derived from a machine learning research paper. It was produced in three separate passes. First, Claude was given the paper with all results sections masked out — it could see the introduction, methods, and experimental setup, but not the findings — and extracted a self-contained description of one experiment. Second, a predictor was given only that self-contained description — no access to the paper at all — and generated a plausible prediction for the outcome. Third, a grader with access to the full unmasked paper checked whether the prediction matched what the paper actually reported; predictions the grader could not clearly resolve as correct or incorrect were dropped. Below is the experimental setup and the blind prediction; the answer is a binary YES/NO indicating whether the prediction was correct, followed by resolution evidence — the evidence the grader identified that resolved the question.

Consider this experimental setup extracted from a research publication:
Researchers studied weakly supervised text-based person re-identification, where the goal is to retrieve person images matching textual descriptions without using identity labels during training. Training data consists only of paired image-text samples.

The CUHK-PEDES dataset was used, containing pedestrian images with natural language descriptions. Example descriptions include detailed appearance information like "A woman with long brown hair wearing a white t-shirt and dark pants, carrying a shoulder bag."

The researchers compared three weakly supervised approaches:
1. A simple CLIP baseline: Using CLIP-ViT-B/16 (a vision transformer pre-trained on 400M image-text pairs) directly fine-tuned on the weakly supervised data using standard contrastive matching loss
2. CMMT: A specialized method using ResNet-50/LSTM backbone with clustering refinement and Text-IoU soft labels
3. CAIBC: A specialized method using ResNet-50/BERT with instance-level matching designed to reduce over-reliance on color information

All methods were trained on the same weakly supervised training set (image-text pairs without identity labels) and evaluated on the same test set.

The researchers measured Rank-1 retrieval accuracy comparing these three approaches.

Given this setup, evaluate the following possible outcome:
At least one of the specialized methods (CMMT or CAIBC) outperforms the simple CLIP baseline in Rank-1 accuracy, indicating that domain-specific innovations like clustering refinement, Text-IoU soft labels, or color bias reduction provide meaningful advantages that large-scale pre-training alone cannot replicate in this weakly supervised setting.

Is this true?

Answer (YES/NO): YES